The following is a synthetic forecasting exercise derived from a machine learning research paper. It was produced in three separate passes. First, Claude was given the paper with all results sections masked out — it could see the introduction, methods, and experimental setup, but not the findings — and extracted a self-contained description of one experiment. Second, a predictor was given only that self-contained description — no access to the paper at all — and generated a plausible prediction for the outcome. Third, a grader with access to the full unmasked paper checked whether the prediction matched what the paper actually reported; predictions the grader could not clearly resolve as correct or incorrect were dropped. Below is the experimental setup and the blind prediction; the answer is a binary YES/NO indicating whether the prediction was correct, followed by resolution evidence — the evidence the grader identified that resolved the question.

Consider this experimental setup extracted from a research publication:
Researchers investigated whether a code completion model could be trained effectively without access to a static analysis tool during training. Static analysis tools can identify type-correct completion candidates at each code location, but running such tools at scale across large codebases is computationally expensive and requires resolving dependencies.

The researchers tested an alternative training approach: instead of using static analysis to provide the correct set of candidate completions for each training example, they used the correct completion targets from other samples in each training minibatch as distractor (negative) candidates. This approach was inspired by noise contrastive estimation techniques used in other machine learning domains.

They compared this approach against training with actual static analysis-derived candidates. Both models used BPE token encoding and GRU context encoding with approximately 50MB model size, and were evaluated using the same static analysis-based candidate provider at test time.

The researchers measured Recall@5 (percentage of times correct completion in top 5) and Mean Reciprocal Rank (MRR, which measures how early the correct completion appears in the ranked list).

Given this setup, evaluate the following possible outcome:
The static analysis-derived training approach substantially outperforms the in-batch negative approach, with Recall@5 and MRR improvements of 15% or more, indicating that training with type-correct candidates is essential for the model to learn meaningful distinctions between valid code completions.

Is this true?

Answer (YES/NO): NO